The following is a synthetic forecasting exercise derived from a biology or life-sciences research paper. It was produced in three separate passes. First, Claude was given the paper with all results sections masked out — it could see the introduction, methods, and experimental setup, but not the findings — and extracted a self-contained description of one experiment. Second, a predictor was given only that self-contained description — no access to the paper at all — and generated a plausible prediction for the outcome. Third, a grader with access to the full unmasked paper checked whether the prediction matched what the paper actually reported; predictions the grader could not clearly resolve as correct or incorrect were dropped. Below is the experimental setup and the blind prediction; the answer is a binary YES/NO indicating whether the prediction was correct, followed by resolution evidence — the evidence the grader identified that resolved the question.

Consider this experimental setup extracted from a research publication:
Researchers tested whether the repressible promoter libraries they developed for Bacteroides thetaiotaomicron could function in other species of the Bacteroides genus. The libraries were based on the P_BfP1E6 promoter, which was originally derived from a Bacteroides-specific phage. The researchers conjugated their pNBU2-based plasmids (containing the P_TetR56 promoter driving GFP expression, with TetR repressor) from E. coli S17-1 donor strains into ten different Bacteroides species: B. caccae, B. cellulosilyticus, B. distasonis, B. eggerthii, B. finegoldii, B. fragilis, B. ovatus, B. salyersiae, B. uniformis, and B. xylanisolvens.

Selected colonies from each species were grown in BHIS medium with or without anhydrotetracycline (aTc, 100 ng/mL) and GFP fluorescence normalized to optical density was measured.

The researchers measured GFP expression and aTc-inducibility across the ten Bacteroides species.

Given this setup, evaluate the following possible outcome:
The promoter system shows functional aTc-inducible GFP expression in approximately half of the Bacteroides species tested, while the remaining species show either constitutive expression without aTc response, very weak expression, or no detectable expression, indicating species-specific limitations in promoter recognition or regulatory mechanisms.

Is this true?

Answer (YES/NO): NO